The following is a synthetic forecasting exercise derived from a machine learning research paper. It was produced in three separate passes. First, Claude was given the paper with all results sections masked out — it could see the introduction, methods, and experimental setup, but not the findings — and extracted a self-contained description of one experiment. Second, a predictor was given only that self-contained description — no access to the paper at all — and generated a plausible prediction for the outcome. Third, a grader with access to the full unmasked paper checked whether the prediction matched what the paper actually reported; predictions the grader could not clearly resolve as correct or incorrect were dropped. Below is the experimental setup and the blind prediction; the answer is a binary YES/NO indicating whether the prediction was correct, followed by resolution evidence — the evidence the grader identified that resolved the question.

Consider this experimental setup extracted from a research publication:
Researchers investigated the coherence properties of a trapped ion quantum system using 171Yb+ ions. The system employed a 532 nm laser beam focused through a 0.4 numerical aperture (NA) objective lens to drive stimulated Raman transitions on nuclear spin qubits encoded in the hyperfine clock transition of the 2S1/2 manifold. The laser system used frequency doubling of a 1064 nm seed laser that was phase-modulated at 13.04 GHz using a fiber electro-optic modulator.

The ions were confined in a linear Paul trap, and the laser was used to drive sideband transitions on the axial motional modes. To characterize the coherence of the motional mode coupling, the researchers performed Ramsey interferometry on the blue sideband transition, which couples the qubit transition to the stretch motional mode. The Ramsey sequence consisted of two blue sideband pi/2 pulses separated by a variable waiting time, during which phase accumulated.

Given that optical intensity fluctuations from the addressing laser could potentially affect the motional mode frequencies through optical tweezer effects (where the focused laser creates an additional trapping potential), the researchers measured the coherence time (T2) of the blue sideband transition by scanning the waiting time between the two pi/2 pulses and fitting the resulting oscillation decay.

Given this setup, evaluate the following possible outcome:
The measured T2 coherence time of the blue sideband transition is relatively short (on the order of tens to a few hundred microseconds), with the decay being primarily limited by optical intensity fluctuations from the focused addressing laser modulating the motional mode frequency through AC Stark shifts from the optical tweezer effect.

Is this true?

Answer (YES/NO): NO